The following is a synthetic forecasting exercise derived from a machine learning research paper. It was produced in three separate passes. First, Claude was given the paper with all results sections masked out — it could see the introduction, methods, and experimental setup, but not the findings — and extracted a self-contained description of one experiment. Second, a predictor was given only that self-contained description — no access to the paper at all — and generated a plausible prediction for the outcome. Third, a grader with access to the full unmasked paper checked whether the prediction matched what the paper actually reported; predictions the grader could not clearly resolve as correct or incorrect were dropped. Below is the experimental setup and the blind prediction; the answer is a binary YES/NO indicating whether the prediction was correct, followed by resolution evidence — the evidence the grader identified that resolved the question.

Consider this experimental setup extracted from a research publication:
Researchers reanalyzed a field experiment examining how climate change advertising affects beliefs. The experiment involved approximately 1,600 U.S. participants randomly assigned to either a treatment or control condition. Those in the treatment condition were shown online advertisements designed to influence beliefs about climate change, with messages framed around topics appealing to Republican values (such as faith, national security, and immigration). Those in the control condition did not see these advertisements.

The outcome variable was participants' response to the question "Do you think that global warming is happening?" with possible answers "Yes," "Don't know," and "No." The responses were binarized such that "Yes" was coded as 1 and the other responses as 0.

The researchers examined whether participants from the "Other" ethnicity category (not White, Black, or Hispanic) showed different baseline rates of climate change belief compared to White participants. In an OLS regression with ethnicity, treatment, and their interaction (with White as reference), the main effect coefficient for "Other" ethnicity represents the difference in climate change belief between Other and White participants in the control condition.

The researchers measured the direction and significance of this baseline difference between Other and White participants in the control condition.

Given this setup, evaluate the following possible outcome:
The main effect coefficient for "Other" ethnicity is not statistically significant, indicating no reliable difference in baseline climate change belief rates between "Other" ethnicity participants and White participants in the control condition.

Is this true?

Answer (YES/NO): NO